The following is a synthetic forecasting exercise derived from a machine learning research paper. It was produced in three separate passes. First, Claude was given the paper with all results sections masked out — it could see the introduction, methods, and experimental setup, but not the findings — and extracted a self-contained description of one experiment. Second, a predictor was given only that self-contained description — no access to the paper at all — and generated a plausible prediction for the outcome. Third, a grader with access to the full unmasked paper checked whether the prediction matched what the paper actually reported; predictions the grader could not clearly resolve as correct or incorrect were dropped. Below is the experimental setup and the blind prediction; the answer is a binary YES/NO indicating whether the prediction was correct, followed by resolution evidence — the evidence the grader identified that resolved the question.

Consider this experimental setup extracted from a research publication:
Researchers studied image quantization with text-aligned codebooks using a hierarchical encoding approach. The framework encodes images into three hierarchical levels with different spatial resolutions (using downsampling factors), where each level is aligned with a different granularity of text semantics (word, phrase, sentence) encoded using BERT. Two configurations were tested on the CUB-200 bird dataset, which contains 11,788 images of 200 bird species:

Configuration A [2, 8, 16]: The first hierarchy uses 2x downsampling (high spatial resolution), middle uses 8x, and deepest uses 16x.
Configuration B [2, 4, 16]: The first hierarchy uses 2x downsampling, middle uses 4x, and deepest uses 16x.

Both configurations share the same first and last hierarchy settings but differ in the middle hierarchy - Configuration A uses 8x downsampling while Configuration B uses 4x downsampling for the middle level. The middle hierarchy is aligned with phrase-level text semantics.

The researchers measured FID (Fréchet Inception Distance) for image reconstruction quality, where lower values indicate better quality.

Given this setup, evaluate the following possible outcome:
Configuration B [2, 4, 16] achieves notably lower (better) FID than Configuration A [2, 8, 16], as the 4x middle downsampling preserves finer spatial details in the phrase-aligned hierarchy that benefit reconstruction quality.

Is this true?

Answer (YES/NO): NO